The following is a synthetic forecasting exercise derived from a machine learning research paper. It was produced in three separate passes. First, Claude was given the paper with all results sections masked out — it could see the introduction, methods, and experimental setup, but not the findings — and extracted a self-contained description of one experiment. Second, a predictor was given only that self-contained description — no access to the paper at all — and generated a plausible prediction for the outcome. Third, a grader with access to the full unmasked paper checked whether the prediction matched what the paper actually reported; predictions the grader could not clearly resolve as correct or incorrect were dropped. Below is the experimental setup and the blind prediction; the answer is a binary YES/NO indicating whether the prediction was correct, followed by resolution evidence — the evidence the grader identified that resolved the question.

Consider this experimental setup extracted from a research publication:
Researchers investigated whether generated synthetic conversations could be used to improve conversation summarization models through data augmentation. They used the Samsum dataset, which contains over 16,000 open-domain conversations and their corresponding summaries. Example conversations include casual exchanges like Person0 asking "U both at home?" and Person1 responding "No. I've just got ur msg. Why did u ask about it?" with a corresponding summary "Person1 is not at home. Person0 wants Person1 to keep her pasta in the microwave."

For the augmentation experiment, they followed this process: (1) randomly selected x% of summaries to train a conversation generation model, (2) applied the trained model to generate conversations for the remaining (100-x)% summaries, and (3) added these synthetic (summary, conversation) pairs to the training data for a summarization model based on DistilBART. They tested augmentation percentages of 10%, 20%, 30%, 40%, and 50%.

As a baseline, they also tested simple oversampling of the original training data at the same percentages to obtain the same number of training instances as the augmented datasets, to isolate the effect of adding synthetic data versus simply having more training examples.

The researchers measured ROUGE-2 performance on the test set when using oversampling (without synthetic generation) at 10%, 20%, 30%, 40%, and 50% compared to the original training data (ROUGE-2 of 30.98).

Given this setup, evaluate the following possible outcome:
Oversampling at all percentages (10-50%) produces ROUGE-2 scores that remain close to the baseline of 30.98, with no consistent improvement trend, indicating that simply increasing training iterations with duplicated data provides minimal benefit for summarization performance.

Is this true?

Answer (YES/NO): YES